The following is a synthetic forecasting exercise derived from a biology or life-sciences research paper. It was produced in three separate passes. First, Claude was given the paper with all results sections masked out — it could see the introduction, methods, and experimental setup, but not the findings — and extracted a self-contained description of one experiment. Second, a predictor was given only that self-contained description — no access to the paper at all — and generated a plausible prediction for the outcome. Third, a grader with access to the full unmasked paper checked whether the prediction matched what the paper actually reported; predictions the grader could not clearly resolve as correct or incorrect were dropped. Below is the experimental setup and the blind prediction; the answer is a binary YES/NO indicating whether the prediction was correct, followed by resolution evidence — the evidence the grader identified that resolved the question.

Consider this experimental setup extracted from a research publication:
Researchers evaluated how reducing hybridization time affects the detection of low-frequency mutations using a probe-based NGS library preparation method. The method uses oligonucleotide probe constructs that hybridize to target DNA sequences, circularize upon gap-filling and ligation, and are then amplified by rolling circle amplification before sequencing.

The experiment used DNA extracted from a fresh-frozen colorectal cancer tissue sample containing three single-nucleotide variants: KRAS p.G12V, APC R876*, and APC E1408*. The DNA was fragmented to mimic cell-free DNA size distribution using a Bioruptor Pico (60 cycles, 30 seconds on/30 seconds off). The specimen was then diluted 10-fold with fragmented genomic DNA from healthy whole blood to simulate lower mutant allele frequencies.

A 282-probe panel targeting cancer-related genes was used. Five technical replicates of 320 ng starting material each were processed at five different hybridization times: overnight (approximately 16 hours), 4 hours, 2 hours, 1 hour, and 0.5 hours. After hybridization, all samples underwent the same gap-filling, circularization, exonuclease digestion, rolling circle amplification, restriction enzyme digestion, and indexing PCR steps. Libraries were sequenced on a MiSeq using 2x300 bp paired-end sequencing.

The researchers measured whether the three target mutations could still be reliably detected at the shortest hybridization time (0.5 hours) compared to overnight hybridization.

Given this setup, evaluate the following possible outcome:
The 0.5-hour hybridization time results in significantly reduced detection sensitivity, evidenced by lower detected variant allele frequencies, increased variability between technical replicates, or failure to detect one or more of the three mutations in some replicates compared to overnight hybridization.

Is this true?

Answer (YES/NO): YES